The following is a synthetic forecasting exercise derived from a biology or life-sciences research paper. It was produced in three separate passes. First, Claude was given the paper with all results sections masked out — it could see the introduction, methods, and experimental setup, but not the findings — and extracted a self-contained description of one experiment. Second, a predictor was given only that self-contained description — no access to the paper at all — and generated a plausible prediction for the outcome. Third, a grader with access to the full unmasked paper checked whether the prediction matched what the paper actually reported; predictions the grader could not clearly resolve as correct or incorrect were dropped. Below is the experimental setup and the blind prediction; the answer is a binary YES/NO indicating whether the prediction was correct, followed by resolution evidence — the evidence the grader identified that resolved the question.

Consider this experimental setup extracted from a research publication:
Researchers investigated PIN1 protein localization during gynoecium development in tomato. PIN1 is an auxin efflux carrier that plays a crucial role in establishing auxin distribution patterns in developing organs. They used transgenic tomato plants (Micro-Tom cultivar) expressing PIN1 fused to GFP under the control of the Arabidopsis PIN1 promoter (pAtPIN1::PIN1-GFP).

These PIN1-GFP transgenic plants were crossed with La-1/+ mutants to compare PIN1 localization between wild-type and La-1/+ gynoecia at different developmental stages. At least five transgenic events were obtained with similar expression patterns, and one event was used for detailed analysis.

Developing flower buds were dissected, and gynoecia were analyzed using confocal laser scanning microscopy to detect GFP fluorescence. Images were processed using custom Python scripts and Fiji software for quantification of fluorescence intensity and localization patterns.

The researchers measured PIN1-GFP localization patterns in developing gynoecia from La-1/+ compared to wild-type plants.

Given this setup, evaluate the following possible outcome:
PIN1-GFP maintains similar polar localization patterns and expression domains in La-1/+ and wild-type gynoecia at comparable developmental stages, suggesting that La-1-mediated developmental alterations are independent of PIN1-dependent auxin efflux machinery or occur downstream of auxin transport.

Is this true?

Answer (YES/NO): YES